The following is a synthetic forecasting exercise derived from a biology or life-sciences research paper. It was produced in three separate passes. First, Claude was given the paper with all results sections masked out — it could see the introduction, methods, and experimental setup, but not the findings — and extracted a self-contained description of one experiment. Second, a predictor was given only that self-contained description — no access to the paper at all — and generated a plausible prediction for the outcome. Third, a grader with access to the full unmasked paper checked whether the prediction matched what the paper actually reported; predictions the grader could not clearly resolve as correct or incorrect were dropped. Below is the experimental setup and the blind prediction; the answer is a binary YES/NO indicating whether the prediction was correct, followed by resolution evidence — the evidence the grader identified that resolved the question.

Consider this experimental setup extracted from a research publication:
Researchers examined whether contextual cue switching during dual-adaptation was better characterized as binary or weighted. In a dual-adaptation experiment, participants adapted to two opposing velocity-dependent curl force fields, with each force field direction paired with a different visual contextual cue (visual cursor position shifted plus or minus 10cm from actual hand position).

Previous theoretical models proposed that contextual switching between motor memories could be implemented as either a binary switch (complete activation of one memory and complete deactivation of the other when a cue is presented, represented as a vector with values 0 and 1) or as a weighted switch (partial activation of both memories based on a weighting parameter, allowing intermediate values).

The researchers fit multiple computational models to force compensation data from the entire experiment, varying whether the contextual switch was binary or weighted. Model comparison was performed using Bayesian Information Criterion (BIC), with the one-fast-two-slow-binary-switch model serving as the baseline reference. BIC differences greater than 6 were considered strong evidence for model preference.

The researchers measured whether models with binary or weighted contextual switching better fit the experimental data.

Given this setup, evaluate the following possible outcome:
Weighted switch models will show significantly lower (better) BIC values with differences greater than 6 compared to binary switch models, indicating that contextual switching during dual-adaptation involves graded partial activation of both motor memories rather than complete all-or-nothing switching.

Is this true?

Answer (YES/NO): NO